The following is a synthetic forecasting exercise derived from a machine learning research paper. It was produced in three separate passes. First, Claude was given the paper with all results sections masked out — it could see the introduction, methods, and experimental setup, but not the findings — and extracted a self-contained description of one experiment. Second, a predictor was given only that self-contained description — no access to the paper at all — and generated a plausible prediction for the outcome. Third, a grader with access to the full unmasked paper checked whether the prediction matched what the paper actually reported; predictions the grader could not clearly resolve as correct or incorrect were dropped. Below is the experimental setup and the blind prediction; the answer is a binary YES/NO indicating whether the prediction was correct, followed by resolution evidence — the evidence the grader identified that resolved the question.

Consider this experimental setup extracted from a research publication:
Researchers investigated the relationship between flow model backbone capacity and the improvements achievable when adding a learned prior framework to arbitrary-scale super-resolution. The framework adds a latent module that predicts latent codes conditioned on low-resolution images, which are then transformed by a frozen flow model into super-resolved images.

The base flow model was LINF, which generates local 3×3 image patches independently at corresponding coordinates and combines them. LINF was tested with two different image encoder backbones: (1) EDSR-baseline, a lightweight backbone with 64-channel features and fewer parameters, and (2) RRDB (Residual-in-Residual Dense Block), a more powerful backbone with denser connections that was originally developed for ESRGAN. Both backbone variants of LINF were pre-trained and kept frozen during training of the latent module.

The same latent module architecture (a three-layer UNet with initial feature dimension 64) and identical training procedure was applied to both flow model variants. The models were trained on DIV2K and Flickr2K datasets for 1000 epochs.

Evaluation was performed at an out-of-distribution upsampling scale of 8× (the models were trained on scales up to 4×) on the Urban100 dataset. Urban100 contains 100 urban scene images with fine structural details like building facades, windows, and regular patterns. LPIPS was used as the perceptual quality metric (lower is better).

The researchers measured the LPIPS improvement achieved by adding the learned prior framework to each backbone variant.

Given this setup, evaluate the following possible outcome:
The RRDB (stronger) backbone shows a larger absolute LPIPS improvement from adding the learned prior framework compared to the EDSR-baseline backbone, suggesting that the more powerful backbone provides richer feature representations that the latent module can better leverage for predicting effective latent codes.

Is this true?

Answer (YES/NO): YES